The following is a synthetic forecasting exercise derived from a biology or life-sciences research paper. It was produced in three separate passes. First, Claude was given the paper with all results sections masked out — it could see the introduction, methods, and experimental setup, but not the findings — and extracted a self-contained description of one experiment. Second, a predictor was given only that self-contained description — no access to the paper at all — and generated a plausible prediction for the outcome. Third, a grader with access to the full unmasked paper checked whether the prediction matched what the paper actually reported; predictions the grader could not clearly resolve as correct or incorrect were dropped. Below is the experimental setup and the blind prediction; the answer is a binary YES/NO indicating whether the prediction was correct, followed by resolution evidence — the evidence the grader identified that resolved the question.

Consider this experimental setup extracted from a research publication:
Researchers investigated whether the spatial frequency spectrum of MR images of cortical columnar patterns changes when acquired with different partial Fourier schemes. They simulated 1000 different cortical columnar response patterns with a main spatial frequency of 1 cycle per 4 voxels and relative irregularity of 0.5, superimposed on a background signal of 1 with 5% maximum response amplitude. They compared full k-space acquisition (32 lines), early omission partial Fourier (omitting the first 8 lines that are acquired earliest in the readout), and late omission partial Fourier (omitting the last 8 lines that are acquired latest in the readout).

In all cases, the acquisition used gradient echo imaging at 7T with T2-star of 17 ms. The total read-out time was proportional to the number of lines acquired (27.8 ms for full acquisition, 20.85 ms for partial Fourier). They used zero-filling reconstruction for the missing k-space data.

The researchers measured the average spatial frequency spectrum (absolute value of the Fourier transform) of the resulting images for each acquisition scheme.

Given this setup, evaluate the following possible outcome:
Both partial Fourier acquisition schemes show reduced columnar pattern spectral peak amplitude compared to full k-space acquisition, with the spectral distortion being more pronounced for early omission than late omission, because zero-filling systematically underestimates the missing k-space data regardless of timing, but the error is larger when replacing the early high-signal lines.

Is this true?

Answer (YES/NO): YES